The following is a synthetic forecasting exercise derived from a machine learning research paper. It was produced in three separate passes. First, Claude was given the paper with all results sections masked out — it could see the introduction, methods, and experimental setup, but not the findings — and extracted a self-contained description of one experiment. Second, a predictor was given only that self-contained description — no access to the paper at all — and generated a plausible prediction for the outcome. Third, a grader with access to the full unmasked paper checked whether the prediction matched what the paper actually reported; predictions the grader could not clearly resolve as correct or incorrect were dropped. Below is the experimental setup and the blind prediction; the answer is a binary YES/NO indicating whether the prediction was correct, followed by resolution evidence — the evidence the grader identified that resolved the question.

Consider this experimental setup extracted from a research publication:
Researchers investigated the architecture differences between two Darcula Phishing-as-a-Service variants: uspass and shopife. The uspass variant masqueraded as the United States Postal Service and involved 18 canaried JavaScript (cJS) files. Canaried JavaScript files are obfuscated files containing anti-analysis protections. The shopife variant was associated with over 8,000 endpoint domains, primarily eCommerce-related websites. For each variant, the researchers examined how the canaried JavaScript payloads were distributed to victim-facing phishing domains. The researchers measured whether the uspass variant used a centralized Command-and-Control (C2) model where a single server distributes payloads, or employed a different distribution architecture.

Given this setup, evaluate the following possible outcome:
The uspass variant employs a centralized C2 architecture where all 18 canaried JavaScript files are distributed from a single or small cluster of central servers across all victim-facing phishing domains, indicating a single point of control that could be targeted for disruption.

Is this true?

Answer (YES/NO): NO